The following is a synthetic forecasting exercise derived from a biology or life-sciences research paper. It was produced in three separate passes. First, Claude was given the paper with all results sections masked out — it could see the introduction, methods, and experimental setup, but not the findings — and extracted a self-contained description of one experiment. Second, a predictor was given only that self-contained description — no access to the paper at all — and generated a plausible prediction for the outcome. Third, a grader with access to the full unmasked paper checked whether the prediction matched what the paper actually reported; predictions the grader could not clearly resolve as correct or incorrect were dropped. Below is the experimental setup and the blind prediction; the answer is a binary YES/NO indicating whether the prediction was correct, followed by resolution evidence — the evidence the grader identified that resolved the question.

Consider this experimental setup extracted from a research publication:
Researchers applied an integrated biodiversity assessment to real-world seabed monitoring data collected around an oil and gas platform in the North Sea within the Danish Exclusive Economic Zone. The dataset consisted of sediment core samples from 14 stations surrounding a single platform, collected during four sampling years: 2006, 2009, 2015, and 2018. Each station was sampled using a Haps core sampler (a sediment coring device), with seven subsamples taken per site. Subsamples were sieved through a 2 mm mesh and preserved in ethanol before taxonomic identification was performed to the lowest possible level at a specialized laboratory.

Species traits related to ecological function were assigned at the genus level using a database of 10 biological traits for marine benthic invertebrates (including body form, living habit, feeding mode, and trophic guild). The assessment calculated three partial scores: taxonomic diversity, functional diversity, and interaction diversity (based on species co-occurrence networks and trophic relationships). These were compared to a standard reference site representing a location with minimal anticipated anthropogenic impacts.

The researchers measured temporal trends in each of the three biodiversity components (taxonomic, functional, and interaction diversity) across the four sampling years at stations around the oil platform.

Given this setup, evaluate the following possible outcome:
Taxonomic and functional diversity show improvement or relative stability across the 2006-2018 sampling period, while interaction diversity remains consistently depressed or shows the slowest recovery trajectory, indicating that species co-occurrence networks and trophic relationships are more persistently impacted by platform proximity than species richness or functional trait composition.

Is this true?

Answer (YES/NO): NO